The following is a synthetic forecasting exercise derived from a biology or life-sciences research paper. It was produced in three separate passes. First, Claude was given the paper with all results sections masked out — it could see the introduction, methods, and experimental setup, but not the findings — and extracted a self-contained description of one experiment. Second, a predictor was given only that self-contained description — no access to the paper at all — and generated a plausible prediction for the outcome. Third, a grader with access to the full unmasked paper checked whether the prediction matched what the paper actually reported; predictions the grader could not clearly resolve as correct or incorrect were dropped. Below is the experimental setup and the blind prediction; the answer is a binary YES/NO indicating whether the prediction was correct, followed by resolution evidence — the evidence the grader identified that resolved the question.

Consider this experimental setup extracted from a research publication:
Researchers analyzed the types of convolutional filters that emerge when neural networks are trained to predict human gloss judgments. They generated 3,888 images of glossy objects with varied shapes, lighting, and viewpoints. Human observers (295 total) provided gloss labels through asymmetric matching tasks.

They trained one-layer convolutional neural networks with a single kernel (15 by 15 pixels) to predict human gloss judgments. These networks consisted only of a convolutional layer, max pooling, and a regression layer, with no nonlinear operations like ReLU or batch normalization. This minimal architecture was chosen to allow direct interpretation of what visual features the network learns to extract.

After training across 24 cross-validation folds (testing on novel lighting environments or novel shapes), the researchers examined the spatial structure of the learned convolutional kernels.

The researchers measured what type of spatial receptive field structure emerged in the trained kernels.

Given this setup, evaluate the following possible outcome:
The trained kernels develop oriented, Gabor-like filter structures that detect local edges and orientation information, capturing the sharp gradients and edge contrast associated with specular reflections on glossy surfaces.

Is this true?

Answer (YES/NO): NO